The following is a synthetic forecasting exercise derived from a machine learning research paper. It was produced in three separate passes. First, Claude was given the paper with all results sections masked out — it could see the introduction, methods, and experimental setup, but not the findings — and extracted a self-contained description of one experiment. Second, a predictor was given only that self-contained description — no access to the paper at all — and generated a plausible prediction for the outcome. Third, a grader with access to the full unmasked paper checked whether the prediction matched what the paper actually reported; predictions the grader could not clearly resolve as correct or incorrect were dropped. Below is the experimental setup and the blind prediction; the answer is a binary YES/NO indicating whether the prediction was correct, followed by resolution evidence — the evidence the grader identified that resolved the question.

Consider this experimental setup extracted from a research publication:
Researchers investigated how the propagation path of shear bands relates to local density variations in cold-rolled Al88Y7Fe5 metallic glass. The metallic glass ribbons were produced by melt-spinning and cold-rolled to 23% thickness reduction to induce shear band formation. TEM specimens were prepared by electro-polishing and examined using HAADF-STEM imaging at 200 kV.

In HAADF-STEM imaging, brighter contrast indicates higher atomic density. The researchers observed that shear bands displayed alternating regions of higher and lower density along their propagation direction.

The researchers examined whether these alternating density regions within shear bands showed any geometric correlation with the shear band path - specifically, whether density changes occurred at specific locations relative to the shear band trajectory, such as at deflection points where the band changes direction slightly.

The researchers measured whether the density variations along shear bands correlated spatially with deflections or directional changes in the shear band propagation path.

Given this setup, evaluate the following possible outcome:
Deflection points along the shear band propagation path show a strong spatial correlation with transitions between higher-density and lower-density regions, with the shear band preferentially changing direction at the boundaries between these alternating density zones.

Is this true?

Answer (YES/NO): YES